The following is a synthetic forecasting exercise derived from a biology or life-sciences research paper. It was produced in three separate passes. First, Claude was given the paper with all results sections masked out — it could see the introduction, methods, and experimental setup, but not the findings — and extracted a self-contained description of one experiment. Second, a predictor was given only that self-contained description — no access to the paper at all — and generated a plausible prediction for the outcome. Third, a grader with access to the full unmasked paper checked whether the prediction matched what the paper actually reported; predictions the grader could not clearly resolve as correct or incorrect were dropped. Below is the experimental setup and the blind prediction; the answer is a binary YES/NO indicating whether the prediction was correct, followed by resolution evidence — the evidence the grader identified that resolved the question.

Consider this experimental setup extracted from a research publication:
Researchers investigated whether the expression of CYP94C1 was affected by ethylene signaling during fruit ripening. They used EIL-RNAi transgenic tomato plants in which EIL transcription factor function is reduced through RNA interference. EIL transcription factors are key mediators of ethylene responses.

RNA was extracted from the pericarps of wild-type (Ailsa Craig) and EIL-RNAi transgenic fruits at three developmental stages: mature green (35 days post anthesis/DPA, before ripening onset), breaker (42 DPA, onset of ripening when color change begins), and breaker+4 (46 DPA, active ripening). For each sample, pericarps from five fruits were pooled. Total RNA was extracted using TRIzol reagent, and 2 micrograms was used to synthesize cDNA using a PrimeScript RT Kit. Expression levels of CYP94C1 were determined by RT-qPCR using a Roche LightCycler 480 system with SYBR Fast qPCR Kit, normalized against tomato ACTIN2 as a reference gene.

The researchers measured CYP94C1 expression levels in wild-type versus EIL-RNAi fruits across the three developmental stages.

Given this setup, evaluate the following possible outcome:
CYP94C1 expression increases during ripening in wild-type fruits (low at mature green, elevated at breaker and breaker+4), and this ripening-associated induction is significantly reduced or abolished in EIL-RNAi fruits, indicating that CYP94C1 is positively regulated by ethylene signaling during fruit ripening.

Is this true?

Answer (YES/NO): YES